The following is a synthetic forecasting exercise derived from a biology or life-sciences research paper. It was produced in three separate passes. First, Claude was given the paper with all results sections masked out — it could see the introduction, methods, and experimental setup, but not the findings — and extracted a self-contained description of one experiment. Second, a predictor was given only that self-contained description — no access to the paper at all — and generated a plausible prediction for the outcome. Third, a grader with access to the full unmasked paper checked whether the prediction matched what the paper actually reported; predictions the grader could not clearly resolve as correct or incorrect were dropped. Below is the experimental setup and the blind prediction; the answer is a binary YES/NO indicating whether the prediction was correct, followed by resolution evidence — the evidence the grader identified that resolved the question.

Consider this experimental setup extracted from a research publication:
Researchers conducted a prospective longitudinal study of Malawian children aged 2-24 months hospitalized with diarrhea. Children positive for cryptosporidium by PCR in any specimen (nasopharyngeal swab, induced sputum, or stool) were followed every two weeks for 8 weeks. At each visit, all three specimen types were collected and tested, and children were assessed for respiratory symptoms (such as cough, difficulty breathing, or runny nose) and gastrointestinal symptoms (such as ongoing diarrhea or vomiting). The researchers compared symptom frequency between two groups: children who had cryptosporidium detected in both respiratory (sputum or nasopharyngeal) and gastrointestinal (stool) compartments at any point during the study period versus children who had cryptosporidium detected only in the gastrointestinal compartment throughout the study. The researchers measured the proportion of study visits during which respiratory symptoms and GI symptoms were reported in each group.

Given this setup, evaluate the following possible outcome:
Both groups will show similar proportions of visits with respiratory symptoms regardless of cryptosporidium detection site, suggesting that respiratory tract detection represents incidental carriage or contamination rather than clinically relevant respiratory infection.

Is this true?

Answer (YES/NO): NO